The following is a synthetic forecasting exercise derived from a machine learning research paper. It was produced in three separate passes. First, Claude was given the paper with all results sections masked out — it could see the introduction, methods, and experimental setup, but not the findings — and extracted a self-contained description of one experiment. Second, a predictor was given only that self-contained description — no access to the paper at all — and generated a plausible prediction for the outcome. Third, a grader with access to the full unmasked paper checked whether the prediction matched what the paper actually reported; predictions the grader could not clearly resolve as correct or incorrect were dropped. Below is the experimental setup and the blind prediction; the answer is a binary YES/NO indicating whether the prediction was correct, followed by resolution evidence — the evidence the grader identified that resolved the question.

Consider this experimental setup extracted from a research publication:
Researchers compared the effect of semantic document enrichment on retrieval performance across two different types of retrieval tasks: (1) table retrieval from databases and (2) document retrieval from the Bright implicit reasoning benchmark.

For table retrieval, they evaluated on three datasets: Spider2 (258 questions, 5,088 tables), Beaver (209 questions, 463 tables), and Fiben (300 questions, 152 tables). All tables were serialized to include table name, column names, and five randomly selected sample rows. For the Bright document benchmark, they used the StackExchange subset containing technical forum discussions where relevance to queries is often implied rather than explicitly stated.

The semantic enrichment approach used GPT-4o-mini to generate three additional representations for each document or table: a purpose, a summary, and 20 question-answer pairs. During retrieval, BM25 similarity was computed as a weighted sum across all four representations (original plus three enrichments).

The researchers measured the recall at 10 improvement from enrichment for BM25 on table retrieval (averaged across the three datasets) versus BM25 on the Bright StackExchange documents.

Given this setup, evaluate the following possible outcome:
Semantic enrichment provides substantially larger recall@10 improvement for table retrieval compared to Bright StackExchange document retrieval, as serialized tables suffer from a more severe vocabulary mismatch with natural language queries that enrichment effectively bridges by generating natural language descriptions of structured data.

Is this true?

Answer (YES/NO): YES